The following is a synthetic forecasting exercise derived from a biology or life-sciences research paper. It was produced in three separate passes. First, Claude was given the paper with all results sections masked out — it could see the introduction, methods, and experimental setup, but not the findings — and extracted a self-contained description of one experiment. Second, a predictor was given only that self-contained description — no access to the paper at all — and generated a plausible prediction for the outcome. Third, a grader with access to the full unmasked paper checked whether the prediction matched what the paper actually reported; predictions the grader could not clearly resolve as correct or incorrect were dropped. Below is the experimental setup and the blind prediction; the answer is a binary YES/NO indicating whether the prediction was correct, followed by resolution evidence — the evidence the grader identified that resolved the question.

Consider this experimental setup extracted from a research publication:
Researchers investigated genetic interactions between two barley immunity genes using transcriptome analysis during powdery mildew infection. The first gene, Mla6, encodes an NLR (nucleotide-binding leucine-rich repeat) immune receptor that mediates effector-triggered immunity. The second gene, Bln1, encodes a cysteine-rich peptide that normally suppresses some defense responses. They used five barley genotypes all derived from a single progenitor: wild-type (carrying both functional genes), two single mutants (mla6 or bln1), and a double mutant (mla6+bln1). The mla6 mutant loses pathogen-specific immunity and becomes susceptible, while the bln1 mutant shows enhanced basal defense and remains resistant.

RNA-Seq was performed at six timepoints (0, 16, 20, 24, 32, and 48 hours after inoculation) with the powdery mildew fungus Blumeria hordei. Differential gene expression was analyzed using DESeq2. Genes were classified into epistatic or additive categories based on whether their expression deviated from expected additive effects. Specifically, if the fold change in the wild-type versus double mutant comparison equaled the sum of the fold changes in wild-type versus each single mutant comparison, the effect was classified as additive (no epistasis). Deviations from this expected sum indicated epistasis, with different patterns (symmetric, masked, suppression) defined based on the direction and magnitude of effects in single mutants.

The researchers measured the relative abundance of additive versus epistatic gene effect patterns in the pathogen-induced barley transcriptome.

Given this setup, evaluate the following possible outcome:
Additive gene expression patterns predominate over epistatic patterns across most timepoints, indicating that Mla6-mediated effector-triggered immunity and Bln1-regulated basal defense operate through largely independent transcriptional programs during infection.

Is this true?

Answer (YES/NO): YES